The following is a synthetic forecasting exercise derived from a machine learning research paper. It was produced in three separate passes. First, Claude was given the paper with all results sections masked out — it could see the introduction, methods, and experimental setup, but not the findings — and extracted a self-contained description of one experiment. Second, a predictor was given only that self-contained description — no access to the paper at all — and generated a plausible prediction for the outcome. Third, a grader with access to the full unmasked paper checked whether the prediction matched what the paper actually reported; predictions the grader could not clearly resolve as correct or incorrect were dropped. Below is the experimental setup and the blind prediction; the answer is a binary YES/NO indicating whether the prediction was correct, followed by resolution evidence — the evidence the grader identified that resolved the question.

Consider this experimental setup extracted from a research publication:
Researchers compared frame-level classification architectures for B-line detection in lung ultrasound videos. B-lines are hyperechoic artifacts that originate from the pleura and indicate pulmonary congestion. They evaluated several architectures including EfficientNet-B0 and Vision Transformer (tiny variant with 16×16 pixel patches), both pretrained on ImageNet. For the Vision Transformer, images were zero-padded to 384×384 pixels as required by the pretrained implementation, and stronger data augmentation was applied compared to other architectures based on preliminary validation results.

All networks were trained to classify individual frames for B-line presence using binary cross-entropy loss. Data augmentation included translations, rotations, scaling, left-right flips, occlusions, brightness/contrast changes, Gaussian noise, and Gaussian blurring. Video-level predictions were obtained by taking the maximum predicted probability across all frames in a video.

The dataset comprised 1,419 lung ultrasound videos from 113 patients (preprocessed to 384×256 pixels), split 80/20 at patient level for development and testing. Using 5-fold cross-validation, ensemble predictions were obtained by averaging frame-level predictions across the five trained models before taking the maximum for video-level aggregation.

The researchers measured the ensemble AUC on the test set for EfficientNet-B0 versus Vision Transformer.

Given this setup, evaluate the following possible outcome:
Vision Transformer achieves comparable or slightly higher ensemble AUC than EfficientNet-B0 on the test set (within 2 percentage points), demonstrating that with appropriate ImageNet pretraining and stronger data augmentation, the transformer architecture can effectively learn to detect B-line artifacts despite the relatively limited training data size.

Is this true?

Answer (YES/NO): YES